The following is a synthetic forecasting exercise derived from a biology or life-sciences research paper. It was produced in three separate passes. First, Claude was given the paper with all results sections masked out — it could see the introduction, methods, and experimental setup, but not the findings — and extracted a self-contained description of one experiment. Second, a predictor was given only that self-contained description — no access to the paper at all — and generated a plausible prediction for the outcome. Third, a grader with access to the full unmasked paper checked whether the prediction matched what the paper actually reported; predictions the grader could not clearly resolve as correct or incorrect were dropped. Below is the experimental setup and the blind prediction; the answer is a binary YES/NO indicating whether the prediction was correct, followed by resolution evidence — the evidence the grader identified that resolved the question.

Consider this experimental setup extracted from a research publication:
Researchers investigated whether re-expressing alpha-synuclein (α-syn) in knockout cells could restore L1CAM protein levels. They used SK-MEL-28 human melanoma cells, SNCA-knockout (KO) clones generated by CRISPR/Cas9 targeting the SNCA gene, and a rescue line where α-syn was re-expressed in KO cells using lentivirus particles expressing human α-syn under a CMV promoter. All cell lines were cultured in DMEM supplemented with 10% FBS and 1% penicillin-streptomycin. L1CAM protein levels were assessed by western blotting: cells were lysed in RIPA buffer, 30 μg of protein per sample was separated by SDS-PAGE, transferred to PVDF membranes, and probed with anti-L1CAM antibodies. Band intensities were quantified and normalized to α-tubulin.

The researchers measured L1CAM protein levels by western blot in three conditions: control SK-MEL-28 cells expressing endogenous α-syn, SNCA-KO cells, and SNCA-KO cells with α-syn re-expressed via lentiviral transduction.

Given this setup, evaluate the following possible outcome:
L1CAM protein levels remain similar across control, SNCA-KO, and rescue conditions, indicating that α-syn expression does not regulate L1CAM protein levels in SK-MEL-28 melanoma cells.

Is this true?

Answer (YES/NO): NO